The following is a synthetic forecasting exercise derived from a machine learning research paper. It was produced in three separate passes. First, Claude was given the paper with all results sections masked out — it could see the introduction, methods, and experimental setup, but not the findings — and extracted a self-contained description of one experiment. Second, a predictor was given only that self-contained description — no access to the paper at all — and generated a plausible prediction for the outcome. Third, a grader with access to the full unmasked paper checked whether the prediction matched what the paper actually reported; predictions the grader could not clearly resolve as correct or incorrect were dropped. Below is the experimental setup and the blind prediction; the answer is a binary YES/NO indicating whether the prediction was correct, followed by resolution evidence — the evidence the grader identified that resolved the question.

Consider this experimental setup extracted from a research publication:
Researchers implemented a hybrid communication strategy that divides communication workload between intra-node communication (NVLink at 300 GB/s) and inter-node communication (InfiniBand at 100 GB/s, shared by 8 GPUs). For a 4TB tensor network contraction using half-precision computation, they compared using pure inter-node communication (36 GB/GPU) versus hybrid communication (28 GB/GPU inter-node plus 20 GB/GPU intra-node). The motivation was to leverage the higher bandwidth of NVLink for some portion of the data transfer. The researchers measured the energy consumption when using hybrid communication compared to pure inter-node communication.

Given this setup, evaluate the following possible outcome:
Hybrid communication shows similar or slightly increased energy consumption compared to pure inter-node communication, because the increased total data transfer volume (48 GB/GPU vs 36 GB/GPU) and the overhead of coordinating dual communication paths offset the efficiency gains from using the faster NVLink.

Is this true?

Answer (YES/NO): NO